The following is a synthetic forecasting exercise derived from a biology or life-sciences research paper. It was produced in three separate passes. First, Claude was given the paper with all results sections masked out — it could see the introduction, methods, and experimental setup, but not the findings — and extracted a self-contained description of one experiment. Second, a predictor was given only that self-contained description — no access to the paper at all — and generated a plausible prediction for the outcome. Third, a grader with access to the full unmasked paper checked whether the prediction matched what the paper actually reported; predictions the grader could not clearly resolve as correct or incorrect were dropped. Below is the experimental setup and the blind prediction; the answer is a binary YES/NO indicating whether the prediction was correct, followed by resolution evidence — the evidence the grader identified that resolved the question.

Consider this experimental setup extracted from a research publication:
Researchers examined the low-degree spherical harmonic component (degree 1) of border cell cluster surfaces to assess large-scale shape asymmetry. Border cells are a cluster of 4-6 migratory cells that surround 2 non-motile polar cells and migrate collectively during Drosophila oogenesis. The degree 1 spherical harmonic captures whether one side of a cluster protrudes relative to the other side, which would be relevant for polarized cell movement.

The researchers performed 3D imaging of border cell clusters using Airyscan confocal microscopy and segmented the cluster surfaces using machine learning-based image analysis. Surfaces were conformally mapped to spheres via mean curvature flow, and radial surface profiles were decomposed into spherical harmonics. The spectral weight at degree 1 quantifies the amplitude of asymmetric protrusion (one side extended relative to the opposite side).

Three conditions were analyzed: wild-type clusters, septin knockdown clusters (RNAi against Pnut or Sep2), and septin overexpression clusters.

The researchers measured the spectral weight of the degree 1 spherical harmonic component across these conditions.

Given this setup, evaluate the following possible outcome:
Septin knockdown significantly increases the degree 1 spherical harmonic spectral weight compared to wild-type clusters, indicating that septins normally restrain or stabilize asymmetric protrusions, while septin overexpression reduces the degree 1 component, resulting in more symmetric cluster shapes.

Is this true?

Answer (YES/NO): YES